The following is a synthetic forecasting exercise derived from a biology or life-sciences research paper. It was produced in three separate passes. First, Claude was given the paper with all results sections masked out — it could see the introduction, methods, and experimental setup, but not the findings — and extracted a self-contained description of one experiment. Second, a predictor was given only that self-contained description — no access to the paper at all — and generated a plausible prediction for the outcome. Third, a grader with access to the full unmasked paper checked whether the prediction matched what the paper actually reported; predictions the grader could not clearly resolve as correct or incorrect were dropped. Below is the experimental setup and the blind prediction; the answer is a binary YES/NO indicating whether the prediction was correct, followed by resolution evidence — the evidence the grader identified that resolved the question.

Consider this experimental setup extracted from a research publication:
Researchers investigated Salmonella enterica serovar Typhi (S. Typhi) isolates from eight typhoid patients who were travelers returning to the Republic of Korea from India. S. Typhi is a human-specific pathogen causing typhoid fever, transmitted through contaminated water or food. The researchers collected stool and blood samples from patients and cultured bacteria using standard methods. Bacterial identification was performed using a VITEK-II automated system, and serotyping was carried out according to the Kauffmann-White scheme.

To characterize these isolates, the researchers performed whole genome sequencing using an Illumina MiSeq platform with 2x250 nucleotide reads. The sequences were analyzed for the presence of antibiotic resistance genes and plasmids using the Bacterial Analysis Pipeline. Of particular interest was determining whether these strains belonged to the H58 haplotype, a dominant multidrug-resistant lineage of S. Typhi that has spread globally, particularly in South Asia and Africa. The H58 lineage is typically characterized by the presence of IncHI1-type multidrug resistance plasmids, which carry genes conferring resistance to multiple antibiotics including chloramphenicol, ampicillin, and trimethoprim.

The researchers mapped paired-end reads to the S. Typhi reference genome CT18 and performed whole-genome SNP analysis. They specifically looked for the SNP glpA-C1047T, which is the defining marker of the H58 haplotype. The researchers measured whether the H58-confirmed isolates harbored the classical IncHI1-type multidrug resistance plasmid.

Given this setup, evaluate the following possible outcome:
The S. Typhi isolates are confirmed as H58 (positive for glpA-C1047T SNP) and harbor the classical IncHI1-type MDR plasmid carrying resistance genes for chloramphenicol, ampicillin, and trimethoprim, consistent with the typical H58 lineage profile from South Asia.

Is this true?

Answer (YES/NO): NO